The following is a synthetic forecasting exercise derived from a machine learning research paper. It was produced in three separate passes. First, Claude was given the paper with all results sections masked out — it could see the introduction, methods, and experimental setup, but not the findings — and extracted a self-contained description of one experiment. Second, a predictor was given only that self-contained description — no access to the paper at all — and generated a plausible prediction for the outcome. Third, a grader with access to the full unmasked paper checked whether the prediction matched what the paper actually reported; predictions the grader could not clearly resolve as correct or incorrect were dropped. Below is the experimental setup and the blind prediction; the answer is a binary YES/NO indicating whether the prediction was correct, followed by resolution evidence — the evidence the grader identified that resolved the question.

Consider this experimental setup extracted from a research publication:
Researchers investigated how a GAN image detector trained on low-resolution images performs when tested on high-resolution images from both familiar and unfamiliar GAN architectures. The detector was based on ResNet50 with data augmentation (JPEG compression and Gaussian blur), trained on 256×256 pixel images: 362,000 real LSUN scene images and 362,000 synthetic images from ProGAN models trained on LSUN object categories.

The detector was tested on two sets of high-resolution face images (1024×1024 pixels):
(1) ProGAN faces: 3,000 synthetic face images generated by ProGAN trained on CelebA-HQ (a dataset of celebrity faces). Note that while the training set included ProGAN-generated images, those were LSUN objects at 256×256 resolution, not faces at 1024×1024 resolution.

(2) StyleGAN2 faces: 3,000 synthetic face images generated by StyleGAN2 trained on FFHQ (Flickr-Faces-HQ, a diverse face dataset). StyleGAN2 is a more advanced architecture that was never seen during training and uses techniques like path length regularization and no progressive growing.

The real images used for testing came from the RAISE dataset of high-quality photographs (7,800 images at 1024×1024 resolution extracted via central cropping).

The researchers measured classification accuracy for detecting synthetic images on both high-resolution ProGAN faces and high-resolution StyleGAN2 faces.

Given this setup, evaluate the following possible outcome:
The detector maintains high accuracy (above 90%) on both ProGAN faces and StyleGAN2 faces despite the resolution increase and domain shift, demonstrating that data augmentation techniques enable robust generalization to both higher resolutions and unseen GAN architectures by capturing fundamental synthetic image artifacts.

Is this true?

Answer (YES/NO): NO